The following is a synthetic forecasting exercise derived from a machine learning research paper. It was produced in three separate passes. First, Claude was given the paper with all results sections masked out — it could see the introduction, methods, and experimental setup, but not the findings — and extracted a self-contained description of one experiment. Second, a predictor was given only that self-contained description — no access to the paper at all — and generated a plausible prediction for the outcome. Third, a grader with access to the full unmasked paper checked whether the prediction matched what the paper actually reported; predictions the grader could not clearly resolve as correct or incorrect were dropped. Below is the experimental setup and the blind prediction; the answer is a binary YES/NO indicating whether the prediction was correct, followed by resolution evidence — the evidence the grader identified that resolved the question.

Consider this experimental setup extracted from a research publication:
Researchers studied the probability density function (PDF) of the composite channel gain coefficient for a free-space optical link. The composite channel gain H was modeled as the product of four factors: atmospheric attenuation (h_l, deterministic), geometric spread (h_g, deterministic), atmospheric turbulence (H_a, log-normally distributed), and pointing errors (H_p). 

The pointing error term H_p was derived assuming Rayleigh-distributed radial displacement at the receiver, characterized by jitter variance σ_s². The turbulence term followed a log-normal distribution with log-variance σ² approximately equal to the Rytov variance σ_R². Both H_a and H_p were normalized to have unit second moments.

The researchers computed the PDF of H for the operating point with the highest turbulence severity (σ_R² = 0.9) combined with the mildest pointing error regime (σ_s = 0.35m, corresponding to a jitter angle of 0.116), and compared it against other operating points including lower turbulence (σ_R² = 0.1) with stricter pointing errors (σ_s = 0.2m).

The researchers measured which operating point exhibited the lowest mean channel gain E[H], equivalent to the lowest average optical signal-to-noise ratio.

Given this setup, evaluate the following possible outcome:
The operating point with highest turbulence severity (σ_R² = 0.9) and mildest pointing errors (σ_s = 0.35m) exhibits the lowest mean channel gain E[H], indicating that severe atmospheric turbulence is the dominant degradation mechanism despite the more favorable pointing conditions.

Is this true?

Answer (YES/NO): YES